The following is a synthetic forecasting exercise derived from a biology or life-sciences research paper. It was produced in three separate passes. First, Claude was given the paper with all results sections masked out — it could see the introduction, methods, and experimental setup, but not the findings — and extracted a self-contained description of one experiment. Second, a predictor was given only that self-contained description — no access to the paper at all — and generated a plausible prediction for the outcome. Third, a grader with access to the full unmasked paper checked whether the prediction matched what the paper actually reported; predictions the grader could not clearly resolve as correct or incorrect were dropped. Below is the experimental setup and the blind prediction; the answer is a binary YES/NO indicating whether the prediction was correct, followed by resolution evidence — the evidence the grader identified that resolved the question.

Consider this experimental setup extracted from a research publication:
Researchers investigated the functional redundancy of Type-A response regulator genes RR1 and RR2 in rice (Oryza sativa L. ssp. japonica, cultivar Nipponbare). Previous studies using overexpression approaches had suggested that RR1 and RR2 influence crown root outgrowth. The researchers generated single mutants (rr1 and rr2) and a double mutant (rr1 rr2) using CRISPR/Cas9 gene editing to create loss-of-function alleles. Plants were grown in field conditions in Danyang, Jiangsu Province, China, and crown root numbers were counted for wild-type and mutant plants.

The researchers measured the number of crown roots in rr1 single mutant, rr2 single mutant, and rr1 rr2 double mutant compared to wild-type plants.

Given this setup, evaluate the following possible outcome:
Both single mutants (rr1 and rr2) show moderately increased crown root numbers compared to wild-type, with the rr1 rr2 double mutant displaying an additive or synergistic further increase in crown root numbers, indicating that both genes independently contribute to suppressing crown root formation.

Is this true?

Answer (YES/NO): NO